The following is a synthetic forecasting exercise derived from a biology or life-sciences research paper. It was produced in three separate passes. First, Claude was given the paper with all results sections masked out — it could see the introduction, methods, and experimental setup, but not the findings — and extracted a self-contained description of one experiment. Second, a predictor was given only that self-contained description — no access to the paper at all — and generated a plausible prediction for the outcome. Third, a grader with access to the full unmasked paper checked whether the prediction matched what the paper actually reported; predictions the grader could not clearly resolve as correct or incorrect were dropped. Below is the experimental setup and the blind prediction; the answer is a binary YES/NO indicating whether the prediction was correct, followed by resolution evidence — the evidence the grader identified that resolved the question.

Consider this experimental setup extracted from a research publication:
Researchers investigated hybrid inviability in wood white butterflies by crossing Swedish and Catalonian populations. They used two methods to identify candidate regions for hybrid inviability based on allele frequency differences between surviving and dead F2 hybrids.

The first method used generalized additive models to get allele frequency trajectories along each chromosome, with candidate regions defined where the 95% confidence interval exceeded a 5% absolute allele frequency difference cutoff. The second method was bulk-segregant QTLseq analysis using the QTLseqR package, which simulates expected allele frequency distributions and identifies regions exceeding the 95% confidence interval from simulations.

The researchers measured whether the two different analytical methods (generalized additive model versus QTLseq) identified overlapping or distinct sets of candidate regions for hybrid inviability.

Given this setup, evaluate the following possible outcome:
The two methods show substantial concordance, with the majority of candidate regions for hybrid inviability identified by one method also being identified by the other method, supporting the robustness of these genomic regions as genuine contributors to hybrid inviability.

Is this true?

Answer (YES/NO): NO